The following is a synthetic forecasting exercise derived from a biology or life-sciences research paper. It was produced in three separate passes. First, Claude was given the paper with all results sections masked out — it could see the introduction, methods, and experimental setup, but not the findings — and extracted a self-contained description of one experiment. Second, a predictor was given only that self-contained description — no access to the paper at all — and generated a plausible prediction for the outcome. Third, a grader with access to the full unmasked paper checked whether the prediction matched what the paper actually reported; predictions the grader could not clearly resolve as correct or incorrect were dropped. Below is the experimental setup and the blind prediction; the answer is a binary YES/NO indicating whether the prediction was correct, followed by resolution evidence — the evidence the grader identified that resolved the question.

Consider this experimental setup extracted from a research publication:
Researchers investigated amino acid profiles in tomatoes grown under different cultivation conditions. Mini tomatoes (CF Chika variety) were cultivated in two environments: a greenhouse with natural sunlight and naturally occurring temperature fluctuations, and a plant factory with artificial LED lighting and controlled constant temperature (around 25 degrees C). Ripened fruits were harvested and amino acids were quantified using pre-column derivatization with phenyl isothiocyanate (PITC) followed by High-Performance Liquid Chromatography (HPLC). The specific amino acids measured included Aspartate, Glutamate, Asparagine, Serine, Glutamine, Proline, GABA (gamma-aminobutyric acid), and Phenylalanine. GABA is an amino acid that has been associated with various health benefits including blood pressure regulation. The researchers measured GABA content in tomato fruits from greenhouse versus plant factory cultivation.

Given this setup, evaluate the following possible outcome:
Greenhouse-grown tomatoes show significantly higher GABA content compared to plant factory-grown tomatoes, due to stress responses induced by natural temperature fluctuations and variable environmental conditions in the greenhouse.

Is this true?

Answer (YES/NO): YES